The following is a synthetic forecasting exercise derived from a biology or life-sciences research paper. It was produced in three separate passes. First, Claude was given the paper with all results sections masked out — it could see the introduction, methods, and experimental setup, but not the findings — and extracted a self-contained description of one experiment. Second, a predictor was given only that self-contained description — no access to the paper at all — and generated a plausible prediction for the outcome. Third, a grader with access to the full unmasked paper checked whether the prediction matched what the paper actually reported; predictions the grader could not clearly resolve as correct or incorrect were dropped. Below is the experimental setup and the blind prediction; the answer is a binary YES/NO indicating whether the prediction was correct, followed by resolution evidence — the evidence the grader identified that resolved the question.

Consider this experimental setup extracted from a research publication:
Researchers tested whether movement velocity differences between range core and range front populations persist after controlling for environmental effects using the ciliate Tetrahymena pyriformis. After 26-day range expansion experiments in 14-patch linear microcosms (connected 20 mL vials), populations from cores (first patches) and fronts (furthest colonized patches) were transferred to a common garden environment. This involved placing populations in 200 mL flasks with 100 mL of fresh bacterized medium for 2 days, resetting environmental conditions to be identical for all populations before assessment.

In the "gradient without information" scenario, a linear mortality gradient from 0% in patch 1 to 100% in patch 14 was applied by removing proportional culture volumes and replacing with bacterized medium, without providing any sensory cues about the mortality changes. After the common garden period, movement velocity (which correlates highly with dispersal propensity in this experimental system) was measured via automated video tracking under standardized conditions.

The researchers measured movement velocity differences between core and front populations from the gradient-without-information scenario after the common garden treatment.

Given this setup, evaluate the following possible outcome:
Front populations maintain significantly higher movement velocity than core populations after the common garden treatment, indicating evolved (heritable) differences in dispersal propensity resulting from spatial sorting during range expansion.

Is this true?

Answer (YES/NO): YES